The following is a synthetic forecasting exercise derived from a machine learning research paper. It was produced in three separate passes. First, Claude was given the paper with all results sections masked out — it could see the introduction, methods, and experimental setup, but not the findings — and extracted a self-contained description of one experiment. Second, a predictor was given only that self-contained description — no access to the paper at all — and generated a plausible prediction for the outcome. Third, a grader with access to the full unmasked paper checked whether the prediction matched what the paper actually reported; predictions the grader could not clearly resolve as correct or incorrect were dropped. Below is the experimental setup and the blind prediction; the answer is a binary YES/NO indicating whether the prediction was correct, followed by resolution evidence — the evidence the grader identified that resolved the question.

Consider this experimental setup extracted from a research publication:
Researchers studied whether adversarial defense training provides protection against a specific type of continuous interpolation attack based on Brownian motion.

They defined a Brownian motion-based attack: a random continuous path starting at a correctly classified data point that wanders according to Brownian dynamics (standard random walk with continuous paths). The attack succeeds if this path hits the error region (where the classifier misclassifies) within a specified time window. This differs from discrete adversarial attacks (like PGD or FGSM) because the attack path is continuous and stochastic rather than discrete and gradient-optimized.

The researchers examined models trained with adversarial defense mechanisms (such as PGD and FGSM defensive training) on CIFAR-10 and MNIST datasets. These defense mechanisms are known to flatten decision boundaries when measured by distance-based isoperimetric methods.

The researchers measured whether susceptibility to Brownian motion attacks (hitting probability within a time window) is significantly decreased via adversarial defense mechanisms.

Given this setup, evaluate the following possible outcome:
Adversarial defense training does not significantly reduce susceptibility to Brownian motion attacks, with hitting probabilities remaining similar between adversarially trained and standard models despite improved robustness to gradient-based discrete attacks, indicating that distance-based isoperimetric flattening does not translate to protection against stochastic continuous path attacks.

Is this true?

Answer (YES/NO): YES